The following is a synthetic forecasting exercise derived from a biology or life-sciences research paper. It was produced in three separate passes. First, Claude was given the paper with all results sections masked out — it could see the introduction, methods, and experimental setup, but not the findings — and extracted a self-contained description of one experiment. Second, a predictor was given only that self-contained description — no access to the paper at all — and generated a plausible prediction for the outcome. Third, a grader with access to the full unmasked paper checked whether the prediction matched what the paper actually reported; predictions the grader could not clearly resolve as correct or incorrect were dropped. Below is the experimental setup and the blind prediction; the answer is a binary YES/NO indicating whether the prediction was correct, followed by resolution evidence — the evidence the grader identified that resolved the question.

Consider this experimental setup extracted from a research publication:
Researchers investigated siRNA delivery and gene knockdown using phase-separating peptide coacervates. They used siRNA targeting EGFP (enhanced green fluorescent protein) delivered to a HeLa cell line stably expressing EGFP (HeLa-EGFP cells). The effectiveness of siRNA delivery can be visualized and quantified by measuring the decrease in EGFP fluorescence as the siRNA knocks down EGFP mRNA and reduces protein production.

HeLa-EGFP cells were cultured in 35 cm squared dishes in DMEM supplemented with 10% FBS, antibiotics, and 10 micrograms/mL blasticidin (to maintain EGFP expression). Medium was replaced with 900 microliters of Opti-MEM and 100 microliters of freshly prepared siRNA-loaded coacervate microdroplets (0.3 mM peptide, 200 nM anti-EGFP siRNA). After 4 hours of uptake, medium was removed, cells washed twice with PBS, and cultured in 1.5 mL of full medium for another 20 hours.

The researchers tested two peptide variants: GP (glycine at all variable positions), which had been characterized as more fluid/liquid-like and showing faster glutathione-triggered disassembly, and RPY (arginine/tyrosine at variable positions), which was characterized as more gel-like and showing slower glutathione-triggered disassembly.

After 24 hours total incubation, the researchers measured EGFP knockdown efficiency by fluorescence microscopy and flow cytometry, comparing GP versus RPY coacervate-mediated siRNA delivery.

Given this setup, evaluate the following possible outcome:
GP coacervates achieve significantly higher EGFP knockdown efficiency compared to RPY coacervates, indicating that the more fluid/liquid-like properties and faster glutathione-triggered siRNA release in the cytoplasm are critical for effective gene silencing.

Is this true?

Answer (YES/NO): NO